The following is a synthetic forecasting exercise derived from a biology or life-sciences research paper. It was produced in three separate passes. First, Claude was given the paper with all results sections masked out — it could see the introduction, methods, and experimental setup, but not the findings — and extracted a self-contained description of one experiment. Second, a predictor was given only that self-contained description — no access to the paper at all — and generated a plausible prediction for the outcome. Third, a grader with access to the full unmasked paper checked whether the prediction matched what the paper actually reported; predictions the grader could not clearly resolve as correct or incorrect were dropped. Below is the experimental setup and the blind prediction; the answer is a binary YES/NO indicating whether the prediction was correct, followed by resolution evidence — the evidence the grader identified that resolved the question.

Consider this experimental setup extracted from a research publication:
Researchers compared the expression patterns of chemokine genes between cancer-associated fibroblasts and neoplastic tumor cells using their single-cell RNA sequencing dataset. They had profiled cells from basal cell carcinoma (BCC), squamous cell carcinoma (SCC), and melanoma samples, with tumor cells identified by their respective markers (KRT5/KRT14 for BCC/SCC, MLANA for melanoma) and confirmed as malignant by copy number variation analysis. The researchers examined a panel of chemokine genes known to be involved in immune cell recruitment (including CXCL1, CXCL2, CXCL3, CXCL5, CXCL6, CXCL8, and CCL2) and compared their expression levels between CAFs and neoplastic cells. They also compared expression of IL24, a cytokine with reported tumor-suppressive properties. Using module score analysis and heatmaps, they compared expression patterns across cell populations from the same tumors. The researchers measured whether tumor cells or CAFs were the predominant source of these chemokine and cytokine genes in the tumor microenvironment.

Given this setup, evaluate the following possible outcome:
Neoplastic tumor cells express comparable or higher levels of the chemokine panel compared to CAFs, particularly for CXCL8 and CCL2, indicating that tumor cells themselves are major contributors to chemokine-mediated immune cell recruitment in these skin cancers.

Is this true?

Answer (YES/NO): NO